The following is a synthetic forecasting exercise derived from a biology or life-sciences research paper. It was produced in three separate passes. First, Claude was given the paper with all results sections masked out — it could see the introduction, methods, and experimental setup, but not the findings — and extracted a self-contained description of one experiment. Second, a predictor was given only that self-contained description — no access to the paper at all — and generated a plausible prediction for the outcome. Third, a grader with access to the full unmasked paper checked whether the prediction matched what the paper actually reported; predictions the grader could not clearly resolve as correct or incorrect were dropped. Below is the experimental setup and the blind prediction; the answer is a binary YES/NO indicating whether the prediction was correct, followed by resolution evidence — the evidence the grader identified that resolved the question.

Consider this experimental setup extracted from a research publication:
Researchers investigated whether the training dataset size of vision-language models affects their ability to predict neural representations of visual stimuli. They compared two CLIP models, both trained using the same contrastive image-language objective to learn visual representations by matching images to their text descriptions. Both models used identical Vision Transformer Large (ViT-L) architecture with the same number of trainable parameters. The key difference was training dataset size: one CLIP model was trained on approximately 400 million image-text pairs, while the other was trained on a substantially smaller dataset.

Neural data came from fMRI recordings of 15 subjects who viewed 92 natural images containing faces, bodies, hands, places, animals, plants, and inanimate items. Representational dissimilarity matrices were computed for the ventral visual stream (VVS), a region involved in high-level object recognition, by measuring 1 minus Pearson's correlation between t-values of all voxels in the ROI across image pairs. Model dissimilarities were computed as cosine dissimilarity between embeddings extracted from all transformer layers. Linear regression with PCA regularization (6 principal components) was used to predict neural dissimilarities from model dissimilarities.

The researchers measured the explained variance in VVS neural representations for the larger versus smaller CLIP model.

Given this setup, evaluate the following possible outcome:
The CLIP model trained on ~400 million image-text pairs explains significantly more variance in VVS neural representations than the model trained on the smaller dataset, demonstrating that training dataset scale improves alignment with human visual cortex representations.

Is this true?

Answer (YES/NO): NO